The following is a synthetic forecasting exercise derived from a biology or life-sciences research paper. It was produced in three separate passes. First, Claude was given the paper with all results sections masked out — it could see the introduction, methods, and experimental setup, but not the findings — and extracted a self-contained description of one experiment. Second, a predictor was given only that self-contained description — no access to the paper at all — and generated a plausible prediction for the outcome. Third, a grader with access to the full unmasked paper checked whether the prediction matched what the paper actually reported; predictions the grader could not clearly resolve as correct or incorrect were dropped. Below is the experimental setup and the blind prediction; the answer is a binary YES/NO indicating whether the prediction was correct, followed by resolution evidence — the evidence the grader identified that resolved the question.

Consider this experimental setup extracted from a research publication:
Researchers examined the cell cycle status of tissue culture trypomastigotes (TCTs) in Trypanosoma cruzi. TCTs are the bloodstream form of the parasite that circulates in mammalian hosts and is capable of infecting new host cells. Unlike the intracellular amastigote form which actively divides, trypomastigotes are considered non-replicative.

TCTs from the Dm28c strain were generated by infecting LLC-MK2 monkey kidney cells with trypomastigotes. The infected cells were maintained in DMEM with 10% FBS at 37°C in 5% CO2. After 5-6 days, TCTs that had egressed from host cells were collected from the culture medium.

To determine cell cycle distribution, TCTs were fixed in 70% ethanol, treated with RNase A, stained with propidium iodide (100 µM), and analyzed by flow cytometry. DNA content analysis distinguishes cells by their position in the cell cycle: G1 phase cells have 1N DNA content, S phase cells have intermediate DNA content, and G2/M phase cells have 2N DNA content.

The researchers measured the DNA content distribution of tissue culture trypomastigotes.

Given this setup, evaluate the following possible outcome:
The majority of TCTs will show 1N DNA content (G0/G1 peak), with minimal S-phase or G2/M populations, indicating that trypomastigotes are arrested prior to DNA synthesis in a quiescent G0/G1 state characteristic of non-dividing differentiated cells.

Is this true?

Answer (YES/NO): YES